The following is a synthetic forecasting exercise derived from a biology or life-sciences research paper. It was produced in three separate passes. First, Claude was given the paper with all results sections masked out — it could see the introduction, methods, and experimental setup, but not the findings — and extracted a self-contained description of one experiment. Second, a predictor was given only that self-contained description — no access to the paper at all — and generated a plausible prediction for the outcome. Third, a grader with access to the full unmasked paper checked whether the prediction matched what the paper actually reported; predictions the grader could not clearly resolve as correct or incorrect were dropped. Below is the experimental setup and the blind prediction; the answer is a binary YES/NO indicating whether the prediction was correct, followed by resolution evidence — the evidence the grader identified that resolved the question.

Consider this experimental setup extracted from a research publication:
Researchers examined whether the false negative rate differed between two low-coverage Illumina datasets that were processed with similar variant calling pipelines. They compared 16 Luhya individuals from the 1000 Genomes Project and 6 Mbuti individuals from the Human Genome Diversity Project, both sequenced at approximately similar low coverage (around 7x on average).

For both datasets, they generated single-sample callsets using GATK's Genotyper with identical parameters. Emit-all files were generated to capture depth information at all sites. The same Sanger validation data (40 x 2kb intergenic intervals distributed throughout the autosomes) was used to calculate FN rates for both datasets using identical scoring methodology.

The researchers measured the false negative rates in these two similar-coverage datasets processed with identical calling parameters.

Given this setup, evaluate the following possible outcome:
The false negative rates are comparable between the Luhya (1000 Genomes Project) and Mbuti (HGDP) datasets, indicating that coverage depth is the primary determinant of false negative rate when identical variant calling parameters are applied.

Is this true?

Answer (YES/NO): NO